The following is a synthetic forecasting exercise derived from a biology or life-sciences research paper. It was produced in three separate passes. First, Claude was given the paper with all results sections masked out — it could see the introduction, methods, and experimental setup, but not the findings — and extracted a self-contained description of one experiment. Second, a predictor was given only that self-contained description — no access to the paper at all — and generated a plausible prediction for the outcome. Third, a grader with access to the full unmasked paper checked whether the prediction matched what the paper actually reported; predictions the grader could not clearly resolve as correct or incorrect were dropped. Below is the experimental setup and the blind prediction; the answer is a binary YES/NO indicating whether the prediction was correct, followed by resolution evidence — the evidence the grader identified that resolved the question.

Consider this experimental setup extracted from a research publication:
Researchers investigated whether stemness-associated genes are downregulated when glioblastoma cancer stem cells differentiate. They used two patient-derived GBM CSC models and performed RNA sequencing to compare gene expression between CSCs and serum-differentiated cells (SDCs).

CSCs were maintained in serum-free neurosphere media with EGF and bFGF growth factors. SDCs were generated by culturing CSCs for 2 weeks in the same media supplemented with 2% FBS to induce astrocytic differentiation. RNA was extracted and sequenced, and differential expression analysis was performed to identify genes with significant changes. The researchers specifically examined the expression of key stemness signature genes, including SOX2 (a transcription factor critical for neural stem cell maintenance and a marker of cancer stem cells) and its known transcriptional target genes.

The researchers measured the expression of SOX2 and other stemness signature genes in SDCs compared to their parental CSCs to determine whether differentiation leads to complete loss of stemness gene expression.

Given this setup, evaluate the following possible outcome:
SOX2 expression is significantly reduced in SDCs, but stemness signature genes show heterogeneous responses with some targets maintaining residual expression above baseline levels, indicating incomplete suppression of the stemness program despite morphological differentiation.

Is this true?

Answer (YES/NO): NO